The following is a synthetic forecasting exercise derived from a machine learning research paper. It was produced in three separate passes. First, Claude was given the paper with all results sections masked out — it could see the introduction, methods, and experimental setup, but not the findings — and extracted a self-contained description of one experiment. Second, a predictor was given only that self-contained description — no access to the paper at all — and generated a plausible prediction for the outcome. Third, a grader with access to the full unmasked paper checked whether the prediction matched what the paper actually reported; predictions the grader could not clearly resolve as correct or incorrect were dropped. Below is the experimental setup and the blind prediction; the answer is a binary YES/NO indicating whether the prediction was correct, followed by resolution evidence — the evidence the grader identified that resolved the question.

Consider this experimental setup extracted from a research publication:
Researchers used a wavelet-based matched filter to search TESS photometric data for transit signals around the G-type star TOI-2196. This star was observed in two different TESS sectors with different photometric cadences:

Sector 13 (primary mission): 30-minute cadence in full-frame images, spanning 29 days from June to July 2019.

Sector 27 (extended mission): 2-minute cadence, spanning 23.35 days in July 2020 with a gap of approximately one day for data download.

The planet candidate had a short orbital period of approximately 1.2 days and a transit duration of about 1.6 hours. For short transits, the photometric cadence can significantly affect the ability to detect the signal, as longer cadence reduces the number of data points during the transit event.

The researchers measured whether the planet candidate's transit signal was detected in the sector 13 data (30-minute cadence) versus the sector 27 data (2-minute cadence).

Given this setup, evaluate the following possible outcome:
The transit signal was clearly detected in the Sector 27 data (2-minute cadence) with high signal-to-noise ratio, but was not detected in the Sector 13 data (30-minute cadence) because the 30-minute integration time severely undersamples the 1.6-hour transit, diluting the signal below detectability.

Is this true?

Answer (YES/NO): NO